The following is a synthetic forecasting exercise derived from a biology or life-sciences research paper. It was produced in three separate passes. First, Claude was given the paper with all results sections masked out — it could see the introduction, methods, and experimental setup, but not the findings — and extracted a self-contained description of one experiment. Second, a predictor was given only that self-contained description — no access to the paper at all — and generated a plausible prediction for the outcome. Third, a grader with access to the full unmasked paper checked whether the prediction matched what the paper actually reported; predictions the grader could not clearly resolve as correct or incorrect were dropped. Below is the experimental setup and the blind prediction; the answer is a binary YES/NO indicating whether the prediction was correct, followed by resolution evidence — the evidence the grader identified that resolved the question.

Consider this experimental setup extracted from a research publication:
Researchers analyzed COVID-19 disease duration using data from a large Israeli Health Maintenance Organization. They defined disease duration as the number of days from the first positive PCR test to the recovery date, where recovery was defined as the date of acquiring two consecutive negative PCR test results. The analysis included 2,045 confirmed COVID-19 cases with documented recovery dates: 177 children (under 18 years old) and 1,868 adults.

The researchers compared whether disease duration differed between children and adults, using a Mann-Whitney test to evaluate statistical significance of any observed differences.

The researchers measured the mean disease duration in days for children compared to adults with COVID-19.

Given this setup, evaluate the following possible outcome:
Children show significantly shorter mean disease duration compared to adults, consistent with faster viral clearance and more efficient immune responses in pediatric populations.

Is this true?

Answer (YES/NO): NO